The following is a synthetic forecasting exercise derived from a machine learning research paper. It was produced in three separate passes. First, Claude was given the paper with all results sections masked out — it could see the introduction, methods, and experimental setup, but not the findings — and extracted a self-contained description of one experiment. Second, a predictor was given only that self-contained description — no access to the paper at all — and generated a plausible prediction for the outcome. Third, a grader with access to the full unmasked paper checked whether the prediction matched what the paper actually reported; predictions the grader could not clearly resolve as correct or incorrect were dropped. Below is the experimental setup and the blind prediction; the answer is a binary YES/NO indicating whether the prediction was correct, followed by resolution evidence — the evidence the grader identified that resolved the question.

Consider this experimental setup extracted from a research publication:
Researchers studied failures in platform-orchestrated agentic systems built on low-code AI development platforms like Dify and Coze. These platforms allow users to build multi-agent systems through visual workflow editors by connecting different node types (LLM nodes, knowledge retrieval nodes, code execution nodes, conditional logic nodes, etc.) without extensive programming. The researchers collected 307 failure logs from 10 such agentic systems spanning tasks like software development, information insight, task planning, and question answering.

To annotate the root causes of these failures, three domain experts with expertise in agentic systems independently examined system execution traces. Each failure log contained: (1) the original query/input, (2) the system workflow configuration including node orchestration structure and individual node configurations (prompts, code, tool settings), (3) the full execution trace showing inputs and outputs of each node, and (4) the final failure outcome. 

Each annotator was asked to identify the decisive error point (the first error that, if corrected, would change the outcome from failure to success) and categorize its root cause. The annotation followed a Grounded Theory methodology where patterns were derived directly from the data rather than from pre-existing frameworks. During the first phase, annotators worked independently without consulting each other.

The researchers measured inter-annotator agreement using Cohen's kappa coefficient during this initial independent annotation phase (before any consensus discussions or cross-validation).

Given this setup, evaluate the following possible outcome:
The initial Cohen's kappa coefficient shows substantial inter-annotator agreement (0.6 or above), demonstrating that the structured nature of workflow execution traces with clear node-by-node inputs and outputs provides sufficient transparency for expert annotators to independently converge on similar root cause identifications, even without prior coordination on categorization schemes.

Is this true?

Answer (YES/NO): YES